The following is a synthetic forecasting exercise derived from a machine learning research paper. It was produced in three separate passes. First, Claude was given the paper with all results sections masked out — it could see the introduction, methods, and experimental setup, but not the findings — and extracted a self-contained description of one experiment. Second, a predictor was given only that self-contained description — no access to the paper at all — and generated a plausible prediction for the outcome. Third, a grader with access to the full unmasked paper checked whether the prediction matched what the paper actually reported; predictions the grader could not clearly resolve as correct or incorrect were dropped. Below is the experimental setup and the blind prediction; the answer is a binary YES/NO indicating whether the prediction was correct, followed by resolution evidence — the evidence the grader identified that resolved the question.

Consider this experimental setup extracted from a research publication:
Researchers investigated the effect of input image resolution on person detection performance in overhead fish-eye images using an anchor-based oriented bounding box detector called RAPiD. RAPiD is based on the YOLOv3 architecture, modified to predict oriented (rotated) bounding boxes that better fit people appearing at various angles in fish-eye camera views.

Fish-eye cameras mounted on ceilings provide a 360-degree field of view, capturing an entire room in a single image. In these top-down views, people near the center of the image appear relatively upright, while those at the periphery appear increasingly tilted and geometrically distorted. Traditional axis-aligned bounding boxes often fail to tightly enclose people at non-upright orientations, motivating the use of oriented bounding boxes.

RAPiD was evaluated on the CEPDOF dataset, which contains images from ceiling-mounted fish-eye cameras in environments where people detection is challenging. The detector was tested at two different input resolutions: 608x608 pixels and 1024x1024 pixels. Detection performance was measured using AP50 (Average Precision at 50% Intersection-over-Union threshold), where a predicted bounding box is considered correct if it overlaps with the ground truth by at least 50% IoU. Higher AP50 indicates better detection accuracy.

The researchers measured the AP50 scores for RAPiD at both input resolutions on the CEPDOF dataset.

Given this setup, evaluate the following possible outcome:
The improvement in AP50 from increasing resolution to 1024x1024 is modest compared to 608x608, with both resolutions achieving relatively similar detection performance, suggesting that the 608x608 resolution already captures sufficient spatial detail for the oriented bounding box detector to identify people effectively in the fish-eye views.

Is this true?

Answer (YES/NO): NO